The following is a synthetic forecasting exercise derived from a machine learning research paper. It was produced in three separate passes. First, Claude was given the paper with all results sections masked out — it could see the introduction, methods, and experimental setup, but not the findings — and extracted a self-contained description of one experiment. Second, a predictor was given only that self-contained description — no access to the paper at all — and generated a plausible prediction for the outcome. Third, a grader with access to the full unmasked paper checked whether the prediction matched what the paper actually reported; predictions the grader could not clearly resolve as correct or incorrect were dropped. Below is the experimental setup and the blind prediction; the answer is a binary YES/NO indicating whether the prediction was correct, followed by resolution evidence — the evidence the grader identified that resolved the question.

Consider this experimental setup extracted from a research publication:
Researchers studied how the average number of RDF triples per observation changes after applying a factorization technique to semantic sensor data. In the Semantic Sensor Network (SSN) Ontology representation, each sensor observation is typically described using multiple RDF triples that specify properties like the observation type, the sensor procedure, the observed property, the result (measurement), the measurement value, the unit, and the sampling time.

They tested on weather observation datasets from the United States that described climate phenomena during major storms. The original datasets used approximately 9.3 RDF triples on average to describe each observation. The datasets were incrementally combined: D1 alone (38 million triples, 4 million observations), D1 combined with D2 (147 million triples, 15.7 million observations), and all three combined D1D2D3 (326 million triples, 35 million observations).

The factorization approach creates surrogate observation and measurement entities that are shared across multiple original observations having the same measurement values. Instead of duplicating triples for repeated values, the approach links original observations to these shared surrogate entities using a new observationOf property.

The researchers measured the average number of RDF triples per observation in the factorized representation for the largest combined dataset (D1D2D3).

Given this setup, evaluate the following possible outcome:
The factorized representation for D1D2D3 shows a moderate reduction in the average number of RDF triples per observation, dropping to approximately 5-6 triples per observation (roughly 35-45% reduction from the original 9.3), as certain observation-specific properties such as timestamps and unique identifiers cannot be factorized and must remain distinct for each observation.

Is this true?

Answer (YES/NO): NO